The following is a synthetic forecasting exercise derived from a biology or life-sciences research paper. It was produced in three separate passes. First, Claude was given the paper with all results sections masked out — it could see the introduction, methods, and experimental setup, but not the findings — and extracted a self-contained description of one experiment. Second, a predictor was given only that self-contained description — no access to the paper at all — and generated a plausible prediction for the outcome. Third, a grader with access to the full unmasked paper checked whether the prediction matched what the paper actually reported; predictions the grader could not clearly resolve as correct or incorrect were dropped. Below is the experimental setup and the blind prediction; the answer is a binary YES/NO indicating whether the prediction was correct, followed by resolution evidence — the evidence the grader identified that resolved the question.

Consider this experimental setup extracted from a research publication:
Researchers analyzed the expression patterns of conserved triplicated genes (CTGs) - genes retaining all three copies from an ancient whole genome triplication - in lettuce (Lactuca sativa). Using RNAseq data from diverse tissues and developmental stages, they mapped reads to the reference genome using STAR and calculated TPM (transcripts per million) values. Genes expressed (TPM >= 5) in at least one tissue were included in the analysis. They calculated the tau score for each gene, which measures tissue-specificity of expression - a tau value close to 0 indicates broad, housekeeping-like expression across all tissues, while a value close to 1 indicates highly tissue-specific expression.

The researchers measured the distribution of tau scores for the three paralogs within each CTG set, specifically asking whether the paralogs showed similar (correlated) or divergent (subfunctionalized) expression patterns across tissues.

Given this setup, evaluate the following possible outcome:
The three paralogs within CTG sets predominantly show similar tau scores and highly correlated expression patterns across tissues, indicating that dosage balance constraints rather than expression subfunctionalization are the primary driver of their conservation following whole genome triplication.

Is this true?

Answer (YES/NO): NO